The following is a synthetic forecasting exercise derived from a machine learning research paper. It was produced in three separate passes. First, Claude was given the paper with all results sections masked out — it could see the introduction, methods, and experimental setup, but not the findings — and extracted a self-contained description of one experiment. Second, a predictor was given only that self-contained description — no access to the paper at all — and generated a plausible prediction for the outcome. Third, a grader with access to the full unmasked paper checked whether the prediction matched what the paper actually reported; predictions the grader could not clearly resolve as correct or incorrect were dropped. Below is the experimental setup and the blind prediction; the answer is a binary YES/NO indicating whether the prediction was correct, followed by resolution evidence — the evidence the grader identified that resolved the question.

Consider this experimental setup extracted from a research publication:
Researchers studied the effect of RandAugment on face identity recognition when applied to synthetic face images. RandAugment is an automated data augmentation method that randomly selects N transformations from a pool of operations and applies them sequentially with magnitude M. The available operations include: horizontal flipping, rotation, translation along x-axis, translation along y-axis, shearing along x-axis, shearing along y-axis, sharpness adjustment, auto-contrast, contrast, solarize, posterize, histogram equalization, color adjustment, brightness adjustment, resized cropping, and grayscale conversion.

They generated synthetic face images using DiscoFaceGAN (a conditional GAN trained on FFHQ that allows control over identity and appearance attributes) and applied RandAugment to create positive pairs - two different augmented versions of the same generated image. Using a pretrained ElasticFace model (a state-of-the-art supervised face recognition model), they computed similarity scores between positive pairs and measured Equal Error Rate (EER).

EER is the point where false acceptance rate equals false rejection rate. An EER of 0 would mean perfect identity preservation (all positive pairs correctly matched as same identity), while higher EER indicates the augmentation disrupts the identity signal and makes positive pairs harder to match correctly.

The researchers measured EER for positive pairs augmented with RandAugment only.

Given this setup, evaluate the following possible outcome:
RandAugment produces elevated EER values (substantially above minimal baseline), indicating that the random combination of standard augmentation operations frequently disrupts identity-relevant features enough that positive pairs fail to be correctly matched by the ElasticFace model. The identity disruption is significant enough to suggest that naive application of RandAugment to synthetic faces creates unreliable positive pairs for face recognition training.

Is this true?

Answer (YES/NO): NO